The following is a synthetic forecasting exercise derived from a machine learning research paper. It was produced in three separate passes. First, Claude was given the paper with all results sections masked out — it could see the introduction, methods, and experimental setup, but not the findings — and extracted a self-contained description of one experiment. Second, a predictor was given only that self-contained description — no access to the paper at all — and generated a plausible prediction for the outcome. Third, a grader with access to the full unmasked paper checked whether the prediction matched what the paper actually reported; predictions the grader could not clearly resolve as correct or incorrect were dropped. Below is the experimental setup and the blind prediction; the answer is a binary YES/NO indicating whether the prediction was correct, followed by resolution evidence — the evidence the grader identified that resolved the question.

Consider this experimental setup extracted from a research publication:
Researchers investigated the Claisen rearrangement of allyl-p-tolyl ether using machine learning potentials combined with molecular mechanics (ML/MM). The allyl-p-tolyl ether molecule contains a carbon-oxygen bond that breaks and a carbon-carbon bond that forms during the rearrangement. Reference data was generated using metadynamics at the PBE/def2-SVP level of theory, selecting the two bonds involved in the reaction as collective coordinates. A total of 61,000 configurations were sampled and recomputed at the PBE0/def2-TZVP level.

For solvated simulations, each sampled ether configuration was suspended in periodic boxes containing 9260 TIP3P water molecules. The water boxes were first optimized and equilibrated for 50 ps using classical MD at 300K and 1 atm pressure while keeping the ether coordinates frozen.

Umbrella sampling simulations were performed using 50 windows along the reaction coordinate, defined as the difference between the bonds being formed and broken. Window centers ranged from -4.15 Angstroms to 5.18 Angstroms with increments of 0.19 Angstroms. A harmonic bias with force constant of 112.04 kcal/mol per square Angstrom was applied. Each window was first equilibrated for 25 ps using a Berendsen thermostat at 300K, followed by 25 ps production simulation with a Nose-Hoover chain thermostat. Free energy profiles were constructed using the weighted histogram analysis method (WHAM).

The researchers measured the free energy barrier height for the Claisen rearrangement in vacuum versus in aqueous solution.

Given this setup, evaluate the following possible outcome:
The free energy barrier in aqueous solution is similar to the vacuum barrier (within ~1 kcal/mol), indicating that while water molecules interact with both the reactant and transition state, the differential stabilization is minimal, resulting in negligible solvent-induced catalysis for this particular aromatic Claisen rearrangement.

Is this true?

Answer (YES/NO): NO